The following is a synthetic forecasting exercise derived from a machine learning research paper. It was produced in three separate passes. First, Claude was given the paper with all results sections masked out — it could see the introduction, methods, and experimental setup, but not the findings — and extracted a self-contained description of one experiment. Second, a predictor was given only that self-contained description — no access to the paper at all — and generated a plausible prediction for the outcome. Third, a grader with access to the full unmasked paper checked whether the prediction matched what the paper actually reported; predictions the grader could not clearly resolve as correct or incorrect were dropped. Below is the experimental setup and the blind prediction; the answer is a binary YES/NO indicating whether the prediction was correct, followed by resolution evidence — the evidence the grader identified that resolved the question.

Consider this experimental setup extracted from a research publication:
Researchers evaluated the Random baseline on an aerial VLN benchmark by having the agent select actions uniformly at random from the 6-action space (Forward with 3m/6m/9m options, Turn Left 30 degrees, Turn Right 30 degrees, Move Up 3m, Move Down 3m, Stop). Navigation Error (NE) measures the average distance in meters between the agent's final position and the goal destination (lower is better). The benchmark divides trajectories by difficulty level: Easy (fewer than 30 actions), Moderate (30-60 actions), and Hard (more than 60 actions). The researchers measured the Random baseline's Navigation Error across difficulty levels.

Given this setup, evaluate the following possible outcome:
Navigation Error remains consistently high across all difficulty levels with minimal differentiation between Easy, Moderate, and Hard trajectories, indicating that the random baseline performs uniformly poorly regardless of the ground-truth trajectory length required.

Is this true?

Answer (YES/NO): NO